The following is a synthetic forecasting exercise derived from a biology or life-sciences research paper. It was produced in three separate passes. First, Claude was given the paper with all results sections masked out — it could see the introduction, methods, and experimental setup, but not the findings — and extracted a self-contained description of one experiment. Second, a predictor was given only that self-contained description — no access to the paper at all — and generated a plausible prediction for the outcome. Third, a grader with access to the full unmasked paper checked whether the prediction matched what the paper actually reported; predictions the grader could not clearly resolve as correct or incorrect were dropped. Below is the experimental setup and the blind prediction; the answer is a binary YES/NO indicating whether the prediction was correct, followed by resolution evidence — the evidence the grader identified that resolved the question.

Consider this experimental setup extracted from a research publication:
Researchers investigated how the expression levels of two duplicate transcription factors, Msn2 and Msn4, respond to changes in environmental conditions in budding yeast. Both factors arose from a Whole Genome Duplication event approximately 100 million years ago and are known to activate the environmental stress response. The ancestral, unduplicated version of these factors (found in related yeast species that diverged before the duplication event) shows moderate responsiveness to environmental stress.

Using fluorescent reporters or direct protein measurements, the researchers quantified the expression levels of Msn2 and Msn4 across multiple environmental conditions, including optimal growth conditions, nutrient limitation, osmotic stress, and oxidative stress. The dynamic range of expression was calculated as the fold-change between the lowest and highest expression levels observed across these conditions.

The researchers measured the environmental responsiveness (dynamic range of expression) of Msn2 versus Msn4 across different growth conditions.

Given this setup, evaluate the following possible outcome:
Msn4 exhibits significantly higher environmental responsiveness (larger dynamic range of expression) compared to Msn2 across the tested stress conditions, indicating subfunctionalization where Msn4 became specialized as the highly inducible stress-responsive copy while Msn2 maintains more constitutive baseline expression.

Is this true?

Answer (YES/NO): YES